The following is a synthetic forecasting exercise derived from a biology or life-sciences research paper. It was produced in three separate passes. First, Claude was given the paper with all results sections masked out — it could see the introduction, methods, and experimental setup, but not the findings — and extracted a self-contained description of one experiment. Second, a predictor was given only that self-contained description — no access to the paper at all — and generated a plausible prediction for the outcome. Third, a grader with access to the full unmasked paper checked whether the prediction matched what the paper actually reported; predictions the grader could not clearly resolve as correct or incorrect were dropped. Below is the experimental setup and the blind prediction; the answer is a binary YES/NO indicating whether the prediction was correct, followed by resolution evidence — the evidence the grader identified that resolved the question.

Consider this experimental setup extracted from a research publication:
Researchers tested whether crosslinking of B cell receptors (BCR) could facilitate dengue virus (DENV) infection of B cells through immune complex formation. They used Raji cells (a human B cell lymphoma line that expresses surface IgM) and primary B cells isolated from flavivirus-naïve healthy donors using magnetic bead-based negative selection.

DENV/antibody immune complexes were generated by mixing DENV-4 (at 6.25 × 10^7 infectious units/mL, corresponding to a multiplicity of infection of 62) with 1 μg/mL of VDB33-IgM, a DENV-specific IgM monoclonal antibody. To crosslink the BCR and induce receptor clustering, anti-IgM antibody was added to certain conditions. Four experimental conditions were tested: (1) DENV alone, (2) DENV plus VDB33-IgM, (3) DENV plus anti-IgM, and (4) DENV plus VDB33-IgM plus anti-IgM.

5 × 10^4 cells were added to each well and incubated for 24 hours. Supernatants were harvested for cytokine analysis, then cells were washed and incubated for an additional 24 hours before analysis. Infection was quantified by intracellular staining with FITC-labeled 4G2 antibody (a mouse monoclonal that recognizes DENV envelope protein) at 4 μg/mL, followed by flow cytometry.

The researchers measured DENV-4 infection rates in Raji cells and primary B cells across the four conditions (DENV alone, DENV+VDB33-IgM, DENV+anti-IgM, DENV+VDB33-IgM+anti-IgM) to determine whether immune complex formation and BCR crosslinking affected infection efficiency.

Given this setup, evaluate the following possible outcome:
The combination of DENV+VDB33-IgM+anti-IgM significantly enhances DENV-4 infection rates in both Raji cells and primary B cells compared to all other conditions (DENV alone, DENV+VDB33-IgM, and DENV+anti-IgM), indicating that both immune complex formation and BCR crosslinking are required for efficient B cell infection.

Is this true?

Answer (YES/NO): YES